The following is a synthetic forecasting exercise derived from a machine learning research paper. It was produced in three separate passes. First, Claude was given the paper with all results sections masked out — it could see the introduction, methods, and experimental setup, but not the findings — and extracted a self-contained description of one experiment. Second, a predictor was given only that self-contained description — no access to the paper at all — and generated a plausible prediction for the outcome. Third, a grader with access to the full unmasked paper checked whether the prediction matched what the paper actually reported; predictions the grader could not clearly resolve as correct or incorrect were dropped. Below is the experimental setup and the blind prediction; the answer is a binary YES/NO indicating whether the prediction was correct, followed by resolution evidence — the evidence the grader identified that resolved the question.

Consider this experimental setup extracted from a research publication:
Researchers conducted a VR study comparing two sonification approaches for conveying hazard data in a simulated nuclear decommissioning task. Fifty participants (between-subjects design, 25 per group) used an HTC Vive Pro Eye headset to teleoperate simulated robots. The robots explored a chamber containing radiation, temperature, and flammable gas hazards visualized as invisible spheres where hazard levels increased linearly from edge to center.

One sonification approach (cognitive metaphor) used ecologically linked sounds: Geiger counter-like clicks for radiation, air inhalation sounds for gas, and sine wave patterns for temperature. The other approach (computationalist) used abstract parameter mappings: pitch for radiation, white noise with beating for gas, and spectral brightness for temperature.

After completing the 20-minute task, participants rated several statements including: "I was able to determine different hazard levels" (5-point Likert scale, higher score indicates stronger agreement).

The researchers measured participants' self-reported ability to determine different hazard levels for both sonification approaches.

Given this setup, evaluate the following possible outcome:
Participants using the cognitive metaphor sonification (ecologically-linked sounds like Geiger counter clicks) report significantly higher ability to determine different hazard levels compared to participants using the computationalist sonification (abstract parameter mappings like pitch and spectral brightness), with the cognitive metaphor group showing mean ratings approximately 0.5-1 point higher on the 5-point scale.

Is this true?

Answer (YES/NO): NO